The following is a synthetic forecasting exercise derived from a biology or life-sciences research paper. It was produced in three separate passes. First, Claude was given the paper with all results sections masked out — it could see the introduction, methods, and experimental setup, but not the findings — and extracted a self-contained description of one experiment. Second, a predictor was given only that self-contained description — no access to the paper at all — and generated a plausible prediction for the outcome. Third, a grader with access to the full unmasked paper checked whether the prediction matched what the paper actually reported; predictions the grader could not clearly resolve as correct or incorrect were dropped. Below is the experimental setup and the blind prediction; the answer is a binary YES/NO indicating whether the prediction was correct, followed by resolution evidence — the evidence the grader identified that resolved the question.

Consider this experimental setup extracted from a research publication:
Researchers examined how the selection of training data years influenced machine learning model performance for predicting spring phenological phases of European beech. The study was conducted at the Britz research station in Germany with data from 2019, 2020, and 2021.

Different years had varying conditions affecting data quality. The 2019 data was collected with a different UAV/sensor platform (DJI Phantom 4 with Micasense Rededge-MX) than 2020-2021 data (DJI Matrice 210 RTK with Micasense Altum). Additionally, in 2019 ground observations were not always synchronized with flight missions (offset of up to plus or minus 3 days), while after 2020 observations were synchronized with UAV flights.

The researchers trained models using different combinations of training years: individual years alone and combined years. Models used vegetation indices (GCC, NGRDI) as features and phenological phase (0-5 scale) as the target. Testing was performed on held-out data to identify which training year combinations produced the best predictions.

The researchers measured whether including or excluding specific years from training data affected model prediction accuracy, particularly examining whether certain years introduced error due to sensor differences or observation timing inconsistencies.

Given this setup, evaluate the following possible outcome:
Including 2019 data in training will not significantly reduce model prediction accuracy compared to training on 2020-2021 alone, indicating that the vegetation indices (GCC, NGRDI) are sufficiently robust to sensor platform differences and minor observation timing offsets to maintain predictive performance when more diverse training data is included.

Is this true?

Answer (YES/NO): YES